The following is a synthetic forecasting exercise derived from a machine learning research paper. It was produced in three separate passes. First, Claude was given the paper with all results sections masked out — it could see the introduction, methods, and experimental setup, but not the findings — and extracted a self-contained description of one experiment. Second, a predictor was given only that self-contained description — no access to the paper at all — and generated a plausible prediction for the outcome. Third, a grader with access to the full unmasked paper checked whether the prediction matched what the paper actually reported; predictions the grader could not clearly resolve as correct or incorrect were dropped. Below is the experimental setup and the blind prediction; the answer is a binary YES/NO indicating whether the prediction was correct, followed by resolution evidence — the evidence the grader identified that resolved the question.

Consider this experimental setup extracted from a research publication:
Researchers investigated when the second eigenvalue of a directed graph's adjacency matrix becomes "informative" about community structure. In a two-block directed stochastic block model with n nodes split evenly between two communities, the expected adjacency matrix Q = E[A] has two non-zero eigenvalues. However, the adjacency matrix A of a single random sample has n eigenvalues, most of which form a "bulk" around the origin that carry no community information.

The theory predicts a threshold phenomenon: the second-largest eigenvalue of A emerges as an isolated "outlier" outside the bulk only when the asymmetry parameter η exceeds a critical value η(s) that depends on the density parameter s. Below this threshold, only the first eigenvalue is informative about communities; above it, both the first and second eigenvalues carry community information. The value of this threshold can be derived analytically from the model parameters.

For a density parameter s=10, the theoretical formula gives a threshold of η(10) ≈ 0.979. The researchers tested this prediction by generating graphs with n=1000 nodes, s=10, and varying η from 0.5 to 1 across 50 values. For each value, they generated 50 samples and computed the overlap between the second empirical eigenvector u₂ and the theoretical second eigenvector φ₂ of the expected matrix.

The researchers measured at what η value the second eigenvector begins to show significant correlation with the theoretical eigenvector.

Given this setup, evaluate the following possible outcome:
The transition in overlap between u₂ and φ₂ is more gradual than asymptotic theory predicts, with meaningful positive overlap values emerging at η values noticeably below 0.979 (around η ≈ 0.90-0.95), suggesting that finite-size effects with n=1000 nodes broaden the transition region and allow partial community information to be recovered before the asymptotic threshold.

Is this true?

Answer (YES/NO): NO